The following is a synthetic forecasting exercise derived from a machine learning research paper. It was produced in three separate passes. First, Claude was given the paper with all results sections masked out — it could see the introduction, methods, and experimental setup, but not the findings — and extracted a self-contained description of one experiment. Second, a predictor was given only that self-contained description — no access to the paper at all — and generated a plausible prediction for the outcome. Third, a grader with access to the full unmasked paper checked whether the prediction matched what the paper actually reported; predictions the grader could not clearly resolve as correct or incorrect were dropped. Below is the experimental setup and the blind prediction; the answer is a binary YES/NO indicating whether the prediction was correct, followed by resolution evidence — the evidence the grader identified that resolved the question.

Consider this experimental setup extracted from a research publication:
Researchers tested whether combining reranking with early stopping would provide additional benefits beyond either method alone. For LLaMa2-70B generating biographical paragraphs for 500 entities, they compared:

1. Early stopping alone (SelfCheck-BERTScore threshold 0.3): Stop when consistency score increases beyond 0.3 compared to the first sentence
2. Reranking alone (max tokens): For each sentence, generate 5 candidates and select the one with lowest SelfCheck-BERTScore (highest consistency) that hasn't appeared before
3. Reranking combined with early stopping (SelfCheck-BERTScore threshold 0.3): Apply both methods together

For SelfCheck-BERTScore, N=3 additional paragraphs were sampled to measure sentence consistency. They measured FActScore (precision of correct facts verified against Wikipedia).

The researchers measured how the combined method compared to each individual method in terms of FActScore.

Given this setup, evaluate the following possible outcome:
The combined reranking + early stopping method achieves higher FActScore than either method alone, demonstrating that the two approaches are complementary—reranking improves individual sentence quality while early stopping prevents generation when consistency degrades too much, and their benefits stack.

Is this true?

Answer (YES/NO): NO